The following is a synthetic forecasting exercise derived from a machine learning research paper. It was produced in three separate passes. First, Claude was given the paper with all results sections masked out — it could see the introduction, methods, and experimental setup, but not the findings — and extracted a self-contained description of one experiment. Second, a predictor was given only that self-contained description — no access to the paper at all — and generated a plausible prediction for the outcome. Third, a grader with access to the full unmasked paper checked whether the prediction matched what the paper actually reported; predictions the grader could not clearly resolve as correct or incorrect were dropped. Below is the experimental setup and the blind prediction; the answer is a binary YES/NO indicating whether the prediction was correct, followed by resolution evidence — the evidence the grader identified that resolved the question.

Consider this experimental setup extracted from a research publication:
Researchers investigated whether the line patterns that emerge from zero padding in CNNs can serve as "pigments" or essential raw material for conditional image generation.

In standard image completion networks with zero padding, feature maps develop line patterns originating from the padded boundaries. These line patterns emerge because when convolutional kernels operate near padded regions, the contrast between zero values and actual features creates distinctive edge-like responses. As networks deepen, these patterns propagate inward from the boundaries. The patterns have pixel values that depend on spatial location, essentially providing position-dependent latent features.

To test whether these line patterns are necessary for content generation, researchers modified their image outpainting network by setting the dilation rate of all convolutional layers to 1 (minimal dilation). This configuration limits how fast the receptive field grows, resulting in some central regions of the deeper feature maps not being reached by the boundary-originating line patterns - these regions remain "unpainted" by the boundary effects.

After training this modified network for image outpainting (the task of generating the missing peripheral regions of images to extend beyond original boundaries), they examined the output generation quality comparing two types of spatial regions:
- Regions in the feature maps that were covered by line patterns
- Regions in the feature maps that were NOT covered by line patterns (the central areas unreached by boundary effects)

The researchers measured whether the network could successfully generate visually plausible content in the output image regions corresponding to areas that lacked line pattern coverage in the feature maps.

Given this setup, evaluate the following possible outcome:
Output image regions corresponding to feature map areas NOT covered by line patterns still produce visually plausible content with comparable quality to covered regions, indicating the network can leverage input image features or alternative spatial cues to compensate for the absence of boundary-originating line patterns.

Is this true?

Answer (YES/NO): NO